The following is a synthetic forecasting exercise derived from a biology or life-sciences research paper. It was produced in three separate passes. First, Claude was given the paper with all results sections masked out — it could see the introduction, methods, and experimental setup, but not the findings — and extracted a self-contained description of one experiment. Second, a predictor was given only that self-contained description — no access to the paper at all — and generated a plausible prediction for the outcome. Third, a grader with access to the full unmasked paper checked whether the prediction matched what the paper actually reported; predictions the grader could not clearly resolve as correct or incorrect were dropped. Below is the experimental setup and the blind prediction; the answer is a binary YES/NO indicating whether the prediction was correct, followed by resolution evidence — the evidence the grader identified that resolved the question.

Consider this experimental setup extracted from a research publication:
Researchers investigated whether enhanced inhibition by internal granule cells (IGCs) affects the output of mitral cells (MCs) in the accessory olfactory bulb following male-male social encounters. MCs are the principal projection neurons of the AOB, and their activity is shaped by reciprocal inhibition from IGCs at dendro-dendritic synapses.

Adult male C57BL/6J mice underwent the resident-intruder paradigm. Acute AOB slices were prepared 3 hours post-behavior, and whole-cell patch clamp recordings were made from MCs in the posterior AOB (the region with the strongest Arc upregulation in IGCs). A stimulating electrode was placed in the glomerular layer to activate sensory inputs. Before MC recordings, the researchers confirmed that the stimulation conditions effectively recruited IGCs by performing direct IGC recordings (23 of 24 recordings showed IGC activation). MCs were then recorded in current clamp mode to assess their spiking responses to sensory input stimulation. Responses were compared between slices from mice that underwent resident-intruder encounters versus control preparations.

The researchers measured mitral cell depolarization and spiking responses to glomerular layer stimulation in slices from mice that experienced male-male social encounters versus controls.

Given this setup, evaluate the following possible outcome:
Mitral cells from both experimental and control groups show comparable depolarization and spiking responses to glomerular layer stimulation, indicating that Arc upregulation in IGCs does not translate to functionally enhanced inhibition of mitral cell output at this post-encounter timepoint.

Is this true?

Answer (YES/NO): NO